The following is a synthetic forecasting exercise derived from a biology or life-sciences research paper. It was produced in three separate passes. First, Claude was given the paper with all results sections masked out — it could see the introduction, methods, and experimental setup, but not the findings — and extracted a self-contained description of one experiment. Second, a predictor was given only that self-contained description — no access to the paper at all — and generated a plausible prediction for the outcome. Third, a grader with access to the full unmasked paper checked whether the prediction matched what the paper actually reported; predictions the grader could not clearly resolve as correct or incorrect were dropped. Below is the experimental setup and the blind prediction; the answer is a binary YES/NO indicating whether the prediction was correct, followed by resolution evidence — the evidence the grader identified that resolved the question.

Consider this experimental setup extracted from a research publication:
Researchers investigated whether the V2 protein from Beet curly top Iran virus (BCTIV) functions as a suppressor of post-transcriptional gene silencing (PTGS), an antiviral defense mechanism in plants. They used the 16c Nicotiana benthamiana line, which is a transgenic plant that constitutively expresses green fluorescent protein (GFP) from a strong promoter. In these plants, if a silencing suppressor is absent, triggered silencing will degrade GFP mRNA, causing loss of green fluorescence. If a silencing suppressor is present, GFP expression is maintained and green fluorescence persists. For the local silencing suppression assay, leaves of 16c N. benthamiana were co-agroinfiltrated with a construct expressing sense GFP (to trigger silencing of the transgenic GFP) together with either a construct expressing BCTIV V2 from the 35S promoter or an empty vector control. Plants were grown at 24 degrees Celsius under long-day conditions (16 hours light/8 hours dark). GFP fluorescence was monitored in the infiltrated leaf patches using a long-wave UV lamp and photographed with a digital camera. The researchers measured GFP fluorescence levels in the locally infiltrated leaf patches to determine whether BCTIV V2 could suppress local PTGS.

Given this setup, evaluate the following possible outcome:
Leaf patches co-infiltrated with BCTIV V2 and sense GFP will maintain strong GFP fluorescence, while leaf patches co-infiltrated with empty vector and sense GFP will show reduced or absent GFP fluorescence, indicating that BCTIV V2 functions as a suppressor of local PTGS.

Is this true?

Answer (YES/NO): YES